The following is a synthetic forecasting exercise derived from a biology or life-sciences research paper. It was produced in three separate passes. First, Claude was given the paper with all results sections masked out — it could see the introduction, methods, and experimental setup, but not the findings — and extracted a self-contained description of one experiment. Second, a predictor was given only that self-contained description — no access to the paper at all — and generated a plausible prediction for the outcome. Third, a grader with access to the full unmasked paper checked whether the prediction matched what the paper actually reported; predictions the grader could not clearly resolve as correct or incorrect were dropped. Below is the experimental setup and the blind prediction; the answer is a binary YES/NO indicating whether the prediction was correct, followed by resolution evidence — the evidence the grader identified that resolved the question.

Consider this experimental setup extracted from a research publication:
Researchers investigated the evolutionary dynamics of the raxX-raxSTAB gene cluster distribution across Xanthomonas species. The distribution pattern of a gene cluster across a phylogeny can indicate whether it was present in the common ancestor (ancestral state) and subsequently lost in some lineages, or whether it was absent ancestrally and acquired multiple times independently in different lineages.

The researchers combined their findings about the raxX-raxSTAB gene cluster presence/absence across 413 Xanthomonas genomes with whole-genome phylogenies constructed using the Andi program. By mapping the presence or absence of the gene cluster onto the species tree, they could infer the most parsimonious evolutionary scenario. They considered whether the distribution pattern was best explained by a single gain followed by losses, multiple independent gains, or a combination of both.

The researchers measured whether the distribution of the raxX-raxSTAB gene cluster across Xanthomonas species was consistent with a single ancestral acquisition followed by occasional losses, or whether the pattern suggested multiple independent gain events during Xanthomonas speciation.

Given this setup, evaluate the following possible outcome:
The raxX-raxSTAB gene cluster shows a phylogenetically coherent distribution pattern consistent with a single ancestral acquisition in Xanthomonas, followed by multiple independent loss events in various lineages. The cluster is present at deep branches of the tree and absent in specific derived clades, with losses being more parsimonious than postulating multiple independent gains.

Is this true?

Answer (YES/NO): NO